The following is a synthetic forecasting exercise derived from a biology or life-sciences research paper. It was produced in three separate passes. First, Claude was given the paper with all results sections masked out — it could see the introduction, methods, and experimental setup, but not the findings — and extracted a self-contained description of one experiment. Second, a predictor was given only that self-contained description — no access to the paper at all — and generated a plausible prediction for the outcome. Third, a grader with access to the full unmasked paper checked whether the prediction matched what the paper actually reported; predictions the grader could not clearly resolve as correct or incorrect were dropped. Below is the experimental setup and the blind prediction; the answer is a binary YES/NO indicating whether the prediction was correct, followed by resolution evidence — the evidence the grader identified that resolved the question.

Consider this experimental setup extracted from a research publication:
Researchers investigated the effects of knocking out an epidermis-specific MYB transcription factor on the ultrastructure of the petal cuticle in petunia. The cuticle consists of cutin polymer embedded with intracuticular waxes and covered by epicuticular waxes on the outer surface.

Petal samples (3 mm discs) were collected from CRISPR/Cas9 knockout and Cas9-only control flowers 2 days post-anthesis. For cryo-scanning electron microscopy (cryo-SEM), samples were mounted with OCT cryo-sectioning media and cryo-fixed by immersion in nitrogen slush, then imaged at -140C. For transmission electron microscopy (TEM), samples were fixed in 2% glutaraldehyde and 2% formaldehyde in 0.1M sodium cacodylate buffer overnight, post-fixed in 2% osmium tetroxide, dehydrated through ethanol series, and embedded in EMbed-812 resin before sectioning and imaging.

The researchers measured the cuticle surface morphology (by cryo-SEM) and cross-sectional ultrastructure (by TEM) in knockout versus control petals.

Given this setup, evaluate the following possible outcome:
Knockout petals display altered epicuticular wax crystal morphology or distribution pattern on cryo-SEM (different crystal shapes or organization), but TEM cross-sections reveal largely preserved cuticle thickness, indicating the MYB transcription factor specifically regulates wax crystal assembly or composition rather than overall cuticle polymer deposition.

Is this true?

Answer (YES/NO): NO